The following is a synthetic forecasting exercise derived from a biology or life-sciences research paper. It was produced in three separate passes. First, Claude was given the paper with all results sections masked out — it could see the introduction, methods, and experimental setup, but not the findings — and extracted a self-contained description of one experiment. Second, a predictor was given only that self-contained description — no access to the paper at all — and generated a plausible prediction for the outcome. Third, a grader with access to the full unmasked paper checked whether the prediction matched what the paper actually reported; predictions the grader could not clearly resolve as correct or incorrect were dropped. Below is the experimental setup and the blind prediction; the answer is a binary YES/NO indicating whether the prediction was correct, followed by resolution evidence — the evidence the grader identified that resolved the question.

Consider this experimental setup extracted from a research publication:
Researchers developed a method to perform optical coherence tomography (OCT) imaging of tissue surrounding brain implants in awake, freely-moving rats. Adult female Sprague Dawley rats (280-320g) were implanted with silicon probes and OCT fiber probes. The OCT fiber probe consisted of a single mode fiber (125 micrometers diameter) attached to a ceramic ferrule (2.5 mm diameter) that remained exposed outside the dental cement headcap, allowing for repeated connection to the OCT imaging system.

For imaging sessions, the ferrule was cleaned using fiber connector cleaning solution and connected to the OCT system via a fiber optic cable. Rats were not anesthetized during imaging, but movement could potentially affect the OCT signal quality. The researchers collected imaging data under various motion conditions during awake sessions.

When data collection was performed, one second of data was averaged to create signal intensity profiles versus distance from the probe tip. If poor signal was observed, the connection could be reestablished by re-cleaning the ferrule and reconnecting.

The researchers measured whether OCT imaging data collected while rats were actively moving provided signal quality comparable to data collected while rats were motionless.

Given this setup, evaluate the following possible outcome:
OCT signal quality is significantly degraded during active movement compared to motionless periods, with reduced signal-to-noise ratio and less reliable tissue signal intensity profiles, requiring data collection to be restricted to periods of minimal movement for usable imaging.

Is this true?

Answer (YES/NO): YES